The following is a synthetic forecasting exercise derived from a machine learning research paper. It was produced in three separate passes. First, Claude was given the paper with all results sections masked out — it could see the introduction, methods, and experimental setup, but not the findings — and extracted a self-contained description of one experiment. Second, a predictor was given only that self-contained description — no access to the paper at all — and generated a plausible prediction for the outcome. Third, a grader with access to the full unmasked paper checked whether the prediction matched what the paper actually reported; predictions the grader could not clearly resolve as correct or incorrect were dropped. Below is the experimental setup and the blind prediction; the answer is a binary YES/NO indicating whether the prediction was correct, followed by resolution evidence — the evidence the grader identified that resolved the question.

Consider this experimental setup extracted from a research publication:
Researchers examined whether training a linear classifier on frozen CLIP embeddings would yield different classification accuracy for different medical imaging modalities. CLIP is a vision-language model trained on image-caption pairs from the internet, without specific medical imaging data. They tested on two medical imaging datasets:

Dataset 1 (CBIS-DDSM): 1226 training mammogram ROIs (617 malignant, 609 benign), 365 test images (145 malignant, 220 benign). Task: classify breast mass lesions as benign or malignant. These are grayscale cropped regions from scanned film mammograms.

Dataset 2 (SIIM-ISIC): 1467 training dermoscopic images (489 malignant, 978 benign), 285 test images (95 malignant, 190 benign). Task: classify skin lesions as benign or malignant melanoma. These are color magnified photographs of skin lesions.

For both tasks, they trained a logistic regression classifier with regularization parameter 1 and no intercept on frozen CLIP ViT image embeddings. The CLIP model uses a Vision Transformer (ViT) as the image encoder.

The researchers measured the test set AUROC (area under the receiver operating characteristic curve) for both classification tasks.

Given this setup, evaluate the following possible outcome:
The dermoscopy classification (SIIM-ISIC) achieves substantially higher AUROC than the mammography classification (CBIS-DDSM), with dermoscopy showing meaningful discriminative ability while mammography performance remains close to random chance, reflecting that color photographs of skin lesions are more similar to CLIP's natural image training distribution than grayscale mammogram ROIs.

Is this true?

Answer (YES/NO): NO